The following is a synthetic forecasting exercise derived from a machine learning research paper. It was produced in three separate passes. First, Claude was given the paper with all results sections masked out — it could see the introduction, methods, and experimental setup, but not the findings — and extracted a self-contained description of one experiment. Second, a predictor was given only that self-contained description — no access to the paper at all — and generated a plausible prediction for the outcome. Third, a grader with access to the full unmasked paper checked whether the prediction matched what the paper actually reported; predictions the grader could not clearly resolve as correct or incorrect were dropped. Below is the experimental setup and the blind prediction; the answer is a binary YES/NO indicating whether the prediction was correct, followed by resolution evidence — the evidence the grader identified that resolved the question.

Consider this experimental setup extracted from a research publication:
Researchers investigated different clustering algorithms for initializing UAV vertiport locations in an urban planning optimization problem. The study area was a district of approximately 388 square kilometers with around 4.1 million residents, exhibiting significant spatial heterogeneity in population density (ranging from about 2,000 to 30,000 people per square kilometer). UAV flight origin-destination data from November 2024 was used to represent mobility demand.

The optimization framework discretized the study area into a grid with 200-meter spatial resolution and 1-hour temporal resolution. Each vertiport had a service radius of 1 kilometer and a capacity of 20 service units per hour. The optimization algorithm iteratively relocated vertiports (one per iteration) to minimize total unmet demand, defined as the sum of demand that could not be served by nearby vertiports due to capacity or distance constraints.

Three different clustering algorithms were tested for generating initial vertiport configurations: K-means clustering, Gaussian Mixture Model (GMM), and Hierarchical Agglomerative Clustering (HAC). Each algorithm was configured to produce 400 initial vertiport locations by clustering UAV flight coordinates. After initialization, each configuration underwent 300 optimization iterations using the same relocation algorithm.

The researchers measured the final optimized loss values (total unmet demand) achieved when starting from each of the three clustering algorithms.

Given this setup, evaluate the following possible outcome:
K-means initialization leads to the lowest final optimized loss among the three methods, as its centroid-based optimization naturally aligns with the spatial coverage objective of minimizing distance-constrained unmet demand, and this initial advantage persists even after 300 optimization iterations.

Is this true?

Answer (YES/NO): NO